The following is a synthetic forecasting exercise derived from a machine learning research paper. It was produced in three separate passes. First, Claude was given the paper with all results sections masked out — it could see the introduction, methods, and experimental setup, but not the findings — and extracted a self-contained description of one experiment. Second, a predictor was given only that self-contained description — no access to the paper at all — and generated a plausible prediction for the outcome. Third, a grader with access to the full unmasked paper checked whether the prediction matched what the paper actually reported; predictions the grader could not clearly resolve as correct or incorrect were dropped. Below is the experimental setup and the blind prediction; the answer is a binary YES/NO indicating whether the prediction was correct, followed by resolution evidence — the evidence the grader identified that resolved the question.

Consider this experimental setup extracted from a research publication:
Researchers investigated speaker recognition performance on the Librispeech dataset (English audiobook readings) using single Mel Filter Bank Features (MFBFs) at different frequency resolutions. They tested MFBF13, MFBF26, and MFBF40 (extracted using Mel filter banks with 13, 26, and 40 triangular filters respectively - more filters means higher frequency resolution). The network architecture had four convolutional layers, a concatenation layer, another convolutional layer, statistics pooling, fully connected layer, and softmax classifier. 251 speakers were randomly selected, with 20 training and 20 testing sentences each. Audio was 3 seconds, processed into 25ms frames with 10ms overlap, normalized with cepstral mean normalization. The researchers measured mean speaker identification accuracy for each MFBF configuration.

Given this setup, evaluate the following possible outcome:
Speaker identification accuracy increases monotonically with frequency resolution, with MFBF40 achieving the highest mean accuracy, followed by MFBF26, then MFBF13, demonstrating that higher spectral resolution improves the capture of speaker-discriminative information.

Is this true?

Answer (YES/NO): YES